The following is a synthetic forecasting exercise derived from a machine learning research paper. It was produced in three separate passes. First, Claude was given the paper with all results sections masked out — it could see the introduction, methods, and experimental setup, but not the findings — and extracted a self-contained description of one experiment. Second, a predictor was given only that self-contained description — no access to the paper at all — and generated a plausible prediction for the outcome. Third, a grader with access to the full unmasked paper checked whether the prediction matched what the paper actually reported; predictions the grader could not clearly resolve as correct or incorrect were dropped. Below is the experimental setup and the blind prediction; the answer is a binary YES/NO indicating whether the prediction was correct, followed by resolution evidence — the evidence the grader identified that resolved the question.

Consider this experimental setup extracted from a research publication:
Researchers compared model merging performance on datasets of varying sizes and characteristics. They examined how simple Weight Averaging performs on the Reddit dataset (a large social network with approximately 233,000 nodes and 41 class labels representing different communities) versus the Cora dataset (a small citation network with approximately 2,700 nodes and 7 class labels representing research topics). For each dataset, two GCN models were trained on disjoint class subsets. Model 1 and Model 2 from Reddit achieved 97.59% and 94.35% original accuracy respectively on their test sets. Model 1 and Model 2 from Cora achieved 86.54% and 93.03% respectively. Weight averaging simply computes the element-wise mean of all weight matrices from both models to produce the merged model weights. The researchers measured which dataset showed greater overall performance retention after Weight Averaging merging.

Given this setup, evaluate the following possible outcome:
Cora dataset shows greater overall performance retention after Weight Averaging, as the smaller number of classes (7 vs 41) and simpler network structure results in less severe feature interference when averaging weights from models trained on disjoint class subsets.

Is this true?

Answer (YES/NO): YES